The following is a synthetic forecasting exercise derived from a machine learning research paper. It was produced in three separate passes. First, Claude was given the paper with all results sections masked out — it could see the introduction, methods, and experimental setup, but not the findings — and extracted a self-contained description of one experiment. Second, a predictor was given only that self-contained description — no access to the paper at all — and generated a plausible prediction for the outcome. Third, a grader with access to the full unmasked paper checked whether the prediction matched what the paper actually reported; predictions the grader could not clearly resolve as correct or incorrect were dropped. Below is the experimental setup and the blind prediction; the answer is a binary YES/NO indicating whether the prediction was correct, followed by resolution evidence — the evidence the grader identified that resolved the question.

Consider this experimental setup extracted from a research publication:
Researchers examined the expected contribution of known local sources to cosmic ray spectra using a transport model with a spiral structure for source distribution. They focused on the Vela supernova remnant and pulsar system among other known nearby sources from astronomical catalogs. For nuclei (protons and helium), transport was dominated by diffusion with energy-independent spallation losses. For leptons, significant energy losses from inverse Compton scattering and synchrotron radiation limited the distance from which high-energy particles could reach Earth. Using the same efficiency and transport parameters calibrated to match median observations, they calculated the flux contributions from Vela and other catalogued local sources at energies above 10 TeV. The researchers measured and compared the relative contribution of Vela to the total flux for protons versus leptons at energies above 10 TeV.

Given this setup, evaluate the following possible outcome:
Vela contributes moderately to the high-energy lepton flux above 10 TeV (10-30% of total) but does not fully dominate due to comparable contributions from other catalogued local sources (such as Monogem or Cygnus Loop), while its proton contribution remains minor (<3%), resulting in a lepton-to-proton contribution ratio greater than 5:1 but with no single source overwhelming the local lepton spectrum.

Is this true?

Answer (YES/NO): NO